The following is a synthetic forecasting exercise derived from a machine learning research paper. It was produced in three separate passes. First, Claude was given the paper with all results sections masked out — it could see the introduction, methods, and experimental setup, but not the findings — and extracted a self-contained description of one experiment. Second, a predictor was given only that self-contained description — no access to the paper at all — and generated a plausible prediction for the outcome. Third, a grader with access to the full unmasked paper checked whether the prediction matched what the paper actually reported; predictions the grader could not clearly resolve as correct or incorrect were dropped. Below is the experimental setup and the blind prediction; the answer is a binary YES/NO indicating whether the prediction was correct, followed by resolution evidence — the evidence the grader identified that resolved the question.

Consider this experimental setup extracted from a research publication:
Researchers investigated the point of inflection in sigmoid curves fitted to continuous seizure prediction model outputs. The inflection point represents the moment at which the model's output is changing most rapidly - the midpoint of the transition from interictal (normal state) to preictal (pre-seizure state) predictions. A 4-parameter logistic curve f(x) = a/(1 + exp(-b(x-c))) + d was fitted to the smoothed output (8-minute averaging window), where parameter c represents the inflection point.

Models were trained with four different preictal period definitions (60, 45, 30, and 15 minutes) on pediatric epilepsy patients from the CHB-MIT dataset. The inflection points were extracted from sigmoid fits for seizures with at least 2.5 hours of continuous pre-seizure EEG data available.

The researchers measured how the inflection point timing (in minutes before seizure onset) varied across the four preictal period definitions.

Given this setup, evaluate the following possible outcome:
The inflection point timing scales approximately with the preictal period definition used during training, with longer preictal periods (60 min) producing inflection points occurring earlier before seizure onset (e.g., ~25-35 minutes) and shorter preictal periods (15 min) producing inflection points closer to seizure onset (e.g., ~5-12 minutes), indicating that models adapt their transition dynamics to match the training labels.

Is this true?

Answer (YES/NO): NO